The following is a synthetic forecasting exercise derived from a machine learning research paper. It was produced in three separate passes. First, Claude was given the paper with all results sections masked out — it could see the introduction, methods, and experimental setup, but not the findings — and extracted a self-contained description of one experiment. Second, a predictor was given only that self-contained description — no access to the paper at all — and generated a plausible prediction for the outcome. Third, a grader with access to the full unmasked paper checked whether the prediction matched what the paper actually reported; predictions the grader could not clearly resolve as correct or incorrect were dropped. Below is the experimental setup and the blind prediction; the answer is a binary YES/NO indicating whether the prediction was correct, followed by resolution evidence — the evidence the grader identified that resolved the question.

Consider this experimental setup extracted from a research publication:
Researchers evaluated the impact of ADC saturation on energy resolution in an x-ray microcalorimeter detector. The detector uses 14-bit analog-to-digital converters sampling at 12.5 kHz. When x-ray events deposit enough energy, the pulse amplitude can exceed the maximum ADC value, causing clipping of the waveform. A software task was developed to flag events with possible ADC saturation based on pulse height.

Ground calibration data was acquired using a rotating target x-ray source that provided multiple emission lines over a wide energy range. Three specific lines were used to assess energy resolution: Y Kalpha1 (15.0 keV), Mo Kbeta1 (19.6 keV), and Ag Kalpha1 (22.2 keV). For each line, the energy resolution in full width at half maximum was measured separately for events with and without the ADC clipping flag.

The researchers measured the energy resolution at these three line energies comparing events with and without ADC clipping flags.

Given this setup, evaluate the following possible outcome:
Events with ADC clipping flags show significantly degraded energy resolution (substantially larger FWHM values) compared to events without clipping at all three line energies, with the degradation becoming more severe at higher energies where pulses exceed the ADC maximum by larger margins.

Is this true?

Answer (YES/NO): NO